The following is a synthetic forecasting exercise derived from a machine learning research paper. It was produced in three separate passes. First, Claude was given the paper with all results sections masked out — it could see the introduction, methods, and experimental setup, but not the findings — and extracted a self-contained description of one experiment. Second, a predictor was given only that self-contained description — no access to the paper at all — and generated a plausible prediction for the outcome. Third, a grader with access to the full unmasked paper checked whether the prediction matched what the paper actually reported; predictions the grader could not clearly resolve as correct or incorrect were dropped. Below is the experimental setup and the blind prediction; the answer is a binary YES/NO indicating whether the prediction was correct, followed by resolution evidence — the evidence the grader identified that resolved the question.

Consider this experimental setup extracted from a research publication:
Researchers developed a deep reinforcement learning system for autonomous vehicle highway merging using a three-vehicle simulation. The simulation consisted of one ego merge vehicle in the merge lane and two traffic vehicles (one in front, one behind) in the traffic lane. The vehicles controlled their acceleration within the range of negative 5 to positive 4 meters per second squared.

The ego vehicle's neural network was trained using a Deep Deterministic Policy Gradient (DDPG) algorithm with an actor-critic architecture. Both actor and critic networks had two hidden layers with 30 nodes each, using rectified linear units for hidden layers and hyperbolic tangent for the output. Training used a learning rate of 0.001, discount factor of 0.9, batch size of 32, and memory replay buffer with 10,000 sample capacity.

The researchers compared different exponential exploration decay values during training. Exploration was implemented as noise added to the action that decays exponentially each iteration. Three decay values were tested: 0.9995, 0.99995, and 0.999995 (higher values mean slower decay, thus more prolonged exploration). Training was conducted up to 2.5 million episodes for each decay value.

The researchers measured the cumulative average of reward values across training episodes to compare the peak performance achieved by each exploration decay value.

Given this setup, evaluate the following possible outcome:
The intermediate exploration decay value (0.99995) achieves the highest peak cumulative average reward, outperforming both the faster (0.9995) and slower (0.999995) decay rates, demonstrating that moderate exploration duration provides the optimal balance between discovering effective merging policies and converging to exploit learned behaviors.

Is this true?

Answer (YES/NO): NO